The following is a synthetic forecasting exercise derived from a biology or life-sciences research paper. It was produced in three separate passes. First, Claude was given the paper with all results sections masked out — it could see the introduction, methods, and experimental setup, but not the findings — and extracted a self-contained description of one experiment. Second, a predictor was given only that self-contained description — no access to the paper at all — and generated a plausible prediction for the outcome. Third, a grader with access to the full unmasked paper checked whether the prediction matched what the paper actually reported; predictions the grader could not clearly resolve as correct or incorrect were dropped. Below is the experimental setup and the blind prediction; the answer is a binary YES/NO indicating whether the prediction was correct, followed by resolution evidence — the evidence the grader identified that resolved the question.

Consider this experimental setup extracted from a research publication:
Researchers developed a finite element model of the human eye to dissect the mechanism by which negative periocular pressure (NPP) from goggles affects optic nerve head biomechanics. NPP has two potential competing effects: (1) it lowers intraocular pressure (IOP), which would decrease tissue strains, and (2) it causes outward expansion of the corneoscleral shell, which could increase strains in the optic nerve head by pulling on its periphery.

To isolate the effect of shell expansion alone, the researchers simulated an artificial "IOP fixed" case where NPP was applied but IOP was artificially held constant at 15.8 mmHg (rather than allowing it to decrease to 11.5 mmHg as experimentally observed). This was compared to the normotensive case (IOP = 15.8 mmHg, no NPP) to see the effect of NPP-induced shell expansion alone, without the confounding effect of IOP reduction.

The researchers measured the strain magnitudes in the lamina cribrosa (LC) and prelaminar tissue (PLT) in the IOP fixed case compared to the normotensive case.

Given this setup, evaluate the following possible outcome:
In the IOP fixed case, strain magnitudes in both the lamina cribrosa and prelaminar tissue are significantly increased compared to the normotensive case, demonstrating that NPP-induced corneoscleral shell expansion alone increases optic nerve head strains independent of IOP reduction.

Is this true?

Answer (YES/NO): NO